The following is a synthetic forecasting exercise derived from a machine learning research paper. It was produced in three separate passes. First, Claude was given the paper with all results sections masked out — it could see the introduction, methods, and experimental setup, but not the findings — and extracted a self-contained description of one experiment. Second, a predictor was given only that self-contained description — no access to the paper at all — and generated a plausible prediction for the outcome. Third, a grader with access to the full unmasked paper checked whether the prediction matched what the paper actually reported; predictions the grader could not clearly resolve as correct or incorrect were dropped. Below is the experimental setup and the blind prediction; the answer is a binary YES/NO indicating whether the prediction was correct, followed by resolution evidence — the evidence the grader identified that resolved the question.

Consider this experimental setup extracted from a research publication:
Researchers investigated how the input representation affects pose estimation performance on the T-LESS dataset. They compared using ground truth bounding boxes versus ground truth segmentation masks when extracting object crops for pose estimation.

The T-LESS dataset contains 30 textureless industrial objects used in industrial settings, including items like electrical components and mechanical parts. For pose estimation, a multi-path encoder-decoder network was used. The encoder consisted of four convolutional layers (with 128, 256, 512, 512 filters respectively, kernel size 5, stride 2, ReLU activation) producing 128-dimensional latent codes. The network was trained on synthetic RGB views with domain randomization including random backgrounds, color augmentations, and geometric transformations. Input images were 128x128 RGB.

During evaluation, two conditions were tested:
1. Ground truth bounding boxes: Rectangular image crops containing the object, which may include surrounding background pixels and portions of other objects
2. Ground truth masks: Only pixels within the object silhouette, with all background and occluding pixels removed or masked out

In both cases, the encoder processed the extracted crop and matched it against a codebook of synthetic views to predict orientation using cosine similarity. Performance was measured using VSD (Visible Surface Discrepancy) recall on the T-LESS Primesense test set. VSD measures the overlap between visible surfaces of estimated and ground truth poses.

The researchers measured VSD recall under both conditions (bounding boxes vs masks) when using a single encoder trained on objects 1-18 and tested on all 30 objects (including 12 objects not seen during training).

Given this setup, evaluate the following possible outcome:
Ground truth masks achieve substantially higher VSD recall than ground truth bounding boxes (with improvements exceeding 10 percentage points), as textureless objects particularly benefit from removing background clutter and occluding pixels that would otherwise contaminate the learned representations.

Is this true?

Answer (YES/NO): NO